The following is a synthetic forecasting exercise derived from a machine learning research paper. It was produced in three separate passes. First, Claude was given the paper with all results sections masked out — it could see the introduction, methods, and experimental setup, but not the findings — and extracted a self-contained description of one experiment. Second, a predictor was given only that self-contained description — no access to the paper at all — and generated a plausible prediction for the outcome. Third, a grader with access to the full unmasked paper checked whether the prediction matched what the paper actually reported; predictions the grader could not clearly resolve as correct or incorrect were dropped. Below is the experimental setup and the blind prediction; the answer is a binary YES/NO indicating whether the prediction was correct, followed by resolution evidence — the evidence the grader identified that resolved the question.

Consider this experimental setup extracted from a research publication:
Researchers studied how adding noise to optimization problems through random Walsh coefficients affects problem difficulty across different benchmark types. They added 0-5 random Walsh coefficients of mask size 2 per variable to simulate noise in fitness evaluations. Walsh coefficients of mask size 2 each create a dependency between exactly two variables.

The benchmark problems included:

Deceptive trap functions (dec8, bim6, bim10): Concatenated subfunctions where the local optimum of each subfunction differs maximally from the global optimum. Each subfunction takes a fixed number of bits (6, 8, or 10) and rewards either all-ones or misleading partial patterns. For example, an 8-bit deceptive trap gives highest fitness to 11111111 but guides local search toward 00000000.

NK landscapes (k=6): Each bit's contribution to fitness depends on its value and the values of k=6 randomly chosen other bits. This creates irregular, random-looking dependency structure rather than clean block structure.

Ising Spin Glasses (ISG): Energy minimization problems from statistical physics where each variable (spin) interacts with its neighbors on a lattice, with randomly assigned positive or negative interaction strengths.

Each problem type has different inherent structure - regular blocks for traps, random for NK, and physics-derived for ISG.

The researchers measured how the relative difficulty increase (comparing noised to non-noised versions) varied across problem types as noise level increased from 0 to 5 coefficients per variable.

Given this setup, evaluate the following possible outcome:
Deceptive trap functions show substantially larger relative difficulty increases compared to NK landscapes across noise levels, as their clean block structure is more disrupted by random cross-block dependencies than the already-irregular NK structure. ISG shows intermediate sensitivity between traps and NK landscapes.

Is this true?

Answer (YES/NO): NO